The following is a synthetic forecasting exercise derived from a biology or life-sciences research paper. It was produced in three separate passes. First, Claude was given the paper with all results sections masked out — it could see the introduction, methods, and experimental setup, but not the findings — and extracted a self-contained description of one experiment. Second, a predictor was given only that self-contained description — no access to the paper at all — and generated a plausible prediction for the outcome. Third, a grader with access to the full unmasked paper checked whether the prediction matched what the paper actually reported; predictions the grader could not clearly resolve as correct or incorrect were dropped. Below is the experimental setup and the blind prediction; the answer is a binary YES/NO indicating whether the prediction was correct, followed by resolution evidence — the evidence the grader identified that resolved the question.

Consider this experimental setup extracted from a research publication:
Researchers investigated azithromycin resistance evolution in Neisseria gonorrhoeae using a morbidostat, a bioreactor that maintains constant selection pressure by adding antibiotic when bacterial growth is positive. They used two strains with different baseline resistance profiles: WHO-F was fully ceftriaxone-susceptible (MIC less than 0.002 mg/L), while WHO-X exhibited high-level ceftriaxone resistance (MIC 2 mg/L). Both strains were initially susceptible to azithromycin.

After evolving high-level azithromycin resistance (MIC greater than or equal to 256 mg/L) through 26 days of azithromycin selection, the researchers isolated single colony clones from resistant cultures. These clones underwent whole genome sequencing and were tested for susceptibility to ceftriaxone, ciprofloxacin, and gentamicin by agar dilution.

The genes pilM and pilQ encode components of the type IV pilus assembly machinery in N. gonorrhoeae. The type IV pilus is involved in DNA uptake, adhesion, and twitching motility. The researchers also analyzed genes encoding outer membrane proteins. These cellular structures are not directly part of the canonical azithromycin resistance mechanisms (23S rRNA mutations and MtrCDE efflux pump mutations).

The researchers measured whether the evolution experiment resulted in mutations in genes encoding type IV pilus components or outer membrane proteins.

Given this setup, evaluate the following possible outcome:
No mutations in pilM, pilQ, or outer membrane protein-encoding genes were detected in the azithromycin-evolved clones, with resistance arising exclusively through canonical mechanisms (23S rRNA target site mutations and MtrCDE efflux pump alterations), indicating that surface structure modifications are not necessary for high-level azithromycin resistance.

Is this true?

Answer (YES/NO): NO